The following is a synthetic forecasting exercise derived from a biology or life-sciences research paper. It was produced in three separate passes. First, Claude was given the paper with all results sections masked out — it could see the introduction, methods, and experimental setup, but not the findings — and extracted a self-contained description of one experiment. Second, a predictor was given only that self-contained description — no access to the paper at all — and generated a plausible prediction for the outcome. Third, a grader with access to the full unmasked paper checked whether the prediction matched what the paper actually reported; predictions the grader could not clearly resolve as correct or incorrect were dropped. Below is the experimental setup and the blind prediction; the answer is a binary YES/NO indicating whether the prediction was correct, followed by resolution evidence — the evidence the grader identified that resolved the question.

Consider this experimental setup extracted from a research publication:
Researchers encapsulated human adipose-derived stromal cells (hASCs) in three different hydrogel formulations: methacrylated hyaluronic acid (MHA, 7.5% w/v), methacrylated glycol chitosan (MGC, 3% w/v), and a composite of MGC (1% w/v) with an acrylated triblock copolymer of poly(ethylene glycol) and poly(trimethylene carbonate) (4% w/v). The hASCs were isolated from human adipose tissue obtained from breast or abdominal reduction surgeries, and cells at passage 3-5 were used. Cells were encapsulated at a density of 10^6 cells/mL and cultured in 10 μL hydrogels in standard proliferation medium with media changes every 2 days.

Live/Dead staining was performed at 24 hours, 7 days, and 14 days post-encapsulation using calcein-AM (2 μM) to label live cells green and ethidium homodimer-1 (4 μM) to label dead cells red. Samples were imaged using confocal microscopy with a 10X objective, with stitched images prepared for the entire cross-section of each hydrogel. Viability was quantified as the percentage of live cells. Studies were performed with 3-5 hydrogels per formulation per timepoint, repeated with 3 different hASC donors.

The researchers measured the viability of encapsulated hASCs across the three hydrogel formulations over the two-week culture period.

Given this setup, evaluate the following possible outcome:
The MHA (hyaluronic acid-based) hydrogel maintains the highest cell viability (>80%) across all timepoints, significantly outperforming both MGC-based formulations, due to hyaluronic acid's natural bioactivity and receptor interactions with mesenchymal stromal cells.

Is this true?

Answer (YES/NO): NO